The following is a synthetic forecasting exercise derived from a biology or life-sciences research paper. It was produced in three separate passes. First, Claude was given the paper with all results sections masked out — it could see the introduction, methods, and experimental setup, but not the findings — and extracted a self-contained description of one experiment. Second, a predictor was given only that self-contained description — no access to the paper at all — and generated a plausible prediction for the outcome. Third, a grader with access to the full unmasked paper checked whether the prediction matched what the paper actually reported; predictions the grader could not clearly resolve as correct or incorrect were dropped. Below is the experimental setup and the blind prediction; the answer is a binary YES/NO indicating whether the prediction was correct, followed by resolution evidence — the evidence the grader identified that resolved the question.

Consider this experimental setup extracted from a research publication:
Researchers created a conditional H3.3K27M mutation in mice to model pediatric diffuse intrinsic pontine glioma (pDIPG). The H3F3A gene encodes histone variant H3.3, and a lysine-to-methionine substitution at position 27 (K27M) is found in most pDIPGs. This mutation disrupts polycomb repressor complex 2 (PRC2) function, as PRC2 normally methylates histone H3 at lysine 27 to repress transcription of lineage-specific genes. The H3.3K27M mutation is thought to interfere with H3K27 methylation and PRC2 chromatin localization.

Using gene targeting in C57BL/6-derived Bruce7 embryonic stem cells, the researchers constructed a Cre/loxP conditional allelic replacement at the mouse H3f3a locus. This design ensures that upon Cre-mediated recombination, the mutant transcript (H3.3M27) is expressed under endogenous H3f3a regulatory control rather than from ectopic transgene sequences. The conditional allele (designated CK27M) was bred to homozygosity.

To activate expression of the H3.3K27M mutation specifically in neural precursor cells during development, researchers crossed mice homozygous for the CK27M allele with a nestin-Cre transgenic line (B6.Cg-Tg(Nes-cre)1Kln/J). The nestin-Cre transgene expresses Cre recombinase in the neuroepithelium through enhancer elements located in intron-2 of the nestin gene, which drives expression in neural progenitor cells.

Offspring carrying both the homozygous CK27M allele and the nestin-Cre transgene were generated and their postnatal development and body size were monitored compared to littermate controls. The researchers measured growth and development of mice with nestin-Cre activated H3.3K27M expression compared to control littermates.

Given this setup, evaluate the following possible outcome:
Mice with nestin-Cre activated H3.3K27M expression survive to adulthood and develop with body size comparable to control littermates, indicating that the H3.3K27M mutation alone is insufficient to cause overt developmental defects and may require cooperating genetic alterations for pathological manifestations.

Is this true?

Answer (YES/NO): NO